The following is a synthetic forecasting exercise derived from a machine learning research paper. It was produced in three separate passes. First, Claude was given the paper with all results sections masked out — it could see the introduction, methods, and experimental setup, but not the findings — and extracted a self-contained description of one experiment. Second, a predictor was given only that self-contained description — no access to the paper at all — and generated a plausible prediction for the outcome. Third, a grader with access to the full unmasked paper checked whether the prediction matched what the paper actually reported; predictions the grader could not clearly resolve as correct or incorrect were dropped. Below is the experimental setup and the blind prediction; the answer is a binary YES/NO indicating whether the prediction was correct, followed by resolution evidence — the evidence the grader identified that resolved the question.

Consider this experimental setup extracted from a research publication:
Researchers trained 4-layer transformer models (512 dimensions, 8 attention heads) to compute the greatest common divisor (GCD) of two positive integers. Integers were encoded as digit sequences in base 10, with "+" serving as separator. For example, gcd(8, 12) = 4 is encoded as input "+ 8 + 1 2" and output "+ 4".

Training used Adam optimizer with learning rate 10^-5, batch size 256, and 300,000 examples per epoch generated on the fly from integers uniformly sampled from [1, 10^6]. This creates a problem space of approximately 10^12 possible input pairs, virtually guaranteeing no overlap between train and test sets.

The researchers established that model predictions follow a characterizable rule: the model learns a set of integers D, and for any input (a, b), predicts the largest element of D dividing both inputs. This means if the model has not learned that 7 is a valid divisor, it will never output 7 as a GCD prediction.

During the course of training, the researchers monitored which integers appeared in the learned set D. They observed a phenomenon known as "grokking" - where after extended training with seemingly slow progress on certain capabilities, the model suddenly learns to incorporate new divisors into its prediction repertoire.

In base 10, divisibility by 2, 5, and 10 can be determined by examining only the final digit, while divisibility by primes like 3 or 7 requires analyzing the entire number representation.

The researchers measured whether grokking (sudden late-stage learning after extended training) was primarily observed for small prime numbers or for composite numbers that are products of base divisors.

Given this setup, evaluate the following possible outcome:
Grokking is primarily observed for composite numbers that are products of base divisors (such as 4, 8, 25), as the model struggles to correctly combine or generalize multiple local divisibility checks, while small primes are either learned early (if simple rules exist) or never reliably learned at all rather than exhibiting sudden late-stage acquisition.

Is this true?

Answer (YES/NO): NO